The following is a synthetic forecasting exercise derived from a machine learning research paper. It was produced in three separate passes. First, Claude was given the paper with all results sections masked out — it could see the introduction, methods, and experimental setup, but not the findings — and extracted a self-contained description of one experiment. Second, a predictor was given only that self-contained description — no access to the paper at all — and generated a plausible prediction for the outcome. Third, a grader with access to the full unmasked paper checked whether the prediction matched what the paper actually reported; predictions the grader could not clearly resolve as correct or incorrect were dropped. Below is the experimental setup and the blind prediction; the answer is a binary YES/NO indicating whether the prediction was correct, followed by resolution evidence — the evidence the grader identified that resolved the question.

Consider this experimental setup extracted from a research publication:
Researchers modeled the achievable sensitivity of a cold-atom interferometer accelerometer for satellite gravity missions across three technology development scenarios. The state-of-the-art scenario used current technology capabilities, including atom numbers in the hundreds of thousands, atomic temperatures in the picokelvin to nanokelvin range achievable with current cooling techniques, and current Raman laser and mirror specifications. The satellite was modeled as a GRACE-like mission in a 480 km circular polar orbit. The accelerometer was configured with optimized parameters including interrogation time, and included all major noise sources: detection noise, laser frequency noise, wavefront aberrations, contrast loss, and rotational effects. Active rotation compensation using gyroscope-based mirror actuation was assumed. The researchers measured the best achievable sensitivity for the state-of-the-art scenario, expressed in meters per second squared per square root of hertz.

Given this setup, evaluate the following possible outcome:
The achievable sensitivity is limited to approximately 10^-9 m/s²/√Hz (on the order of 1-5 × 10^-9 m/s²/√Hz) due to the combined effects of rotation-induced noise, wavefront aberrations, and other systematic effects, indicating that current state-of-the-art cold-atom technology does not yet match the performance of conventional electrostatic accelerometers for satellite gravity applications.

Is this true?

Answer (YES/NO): NO